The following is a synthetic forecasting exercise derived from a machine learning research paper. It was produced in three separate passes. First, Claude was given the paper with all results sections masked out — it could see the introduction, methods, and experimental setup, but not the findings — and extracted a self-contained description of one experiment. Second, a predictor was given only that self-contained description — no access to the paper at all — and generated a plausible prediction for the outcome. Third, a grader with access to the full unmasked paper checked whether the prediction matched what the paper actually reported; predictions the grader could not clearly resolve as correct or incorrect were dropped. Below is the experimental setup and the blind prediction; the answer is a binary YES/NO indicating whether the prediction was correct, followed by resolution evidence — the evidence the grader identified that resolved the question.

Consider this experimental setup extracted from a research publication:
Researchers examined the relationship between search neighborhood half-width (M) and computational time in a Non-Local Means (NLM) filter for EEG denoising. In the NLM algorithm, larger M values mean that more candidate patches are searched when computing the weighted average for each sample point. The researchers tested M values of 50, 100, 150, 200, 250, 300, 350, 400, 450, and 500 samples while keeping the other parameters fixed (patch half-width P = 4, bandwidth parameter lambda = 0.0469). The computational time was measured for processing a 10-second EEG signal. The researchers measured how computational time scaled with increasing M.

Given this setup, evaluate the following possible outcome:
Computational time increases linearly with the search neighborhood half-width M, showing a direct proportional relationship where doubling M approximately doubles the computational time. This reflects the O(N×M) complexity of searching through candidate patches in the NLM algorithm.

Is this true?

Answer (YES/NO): NO